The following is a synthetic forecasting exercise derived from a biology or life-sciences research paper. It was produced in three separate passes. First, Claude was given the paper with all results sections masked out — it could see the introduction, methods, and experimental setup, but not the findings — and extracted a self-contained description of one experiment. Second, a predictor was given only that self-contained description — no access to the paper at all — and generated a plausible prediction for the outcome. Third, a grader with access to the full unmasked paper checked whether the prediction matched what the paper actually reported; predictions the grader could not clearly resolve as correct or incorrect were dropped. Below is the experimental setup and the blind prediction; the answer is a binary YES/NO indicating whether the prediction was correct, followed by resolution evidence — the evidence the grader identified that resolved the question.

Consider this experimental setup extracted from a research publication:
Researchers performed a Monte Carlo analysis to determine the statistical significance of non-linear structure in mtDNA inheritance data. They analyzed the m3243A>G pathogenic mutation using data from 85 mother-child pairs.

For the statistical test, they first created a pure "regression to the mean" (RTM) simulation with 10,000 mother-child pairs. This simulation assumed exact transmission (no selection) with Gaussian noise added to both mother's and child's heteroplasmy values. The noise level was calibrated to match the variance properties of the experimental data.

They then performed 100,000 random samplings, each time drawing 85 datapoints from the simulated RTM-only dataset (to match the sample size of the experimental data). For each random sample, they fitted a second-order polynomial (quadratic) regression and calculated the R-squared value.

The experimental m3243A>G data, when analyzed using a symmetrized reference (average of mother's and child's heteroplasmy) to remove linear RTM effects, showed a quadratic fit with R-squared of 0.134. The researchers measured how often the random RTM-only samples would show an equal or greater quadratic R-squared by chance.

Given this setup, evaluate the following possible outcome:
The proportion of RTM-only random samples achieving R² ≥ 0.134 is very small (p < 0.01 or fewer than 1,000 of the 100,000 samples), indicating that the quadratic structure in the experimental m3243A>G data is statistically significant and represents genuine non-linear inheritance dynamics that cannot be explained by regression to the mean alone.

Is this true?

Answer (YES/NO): YES